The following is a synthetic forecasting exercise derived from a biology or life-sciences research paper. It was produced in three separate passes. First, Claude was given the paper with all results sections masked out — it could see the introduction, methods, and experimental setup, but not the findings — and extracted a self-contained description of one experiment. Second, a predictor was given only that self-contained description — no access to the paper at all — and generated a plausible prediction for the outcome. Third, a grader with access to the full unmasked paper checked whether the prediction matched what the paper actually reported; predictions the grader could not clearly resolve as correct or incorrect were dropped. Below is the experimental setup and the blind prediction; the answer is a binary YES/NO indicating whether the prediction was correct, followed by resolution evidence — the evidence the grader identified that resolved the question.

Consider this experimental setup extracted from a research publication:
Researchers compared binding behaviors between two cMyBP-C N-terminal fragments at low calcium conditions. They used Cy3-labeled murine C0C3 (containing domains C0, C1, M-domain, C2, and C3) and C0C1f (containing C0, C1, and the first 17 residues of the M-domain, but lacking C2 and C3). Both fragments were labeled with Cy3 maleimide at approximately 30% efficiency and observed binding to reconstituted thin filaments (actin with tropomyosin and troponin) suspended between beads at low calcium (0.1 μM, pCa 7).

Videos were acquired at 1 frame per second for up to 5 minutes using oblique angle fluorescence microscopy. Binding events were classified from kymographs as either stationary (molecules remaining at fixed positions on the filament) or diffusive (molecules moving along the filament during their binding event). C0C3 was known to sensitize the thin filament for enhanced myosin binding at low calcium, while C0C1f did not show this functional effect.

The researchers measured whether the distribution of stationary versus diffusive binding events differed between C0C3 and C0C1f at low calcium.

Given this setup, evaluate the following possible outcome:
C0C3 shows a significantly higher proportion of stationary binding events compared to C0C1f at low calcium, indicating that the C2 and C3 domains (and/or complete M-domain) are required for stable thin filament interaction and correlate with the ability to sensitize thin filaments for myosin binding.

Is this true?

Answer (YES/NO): NO